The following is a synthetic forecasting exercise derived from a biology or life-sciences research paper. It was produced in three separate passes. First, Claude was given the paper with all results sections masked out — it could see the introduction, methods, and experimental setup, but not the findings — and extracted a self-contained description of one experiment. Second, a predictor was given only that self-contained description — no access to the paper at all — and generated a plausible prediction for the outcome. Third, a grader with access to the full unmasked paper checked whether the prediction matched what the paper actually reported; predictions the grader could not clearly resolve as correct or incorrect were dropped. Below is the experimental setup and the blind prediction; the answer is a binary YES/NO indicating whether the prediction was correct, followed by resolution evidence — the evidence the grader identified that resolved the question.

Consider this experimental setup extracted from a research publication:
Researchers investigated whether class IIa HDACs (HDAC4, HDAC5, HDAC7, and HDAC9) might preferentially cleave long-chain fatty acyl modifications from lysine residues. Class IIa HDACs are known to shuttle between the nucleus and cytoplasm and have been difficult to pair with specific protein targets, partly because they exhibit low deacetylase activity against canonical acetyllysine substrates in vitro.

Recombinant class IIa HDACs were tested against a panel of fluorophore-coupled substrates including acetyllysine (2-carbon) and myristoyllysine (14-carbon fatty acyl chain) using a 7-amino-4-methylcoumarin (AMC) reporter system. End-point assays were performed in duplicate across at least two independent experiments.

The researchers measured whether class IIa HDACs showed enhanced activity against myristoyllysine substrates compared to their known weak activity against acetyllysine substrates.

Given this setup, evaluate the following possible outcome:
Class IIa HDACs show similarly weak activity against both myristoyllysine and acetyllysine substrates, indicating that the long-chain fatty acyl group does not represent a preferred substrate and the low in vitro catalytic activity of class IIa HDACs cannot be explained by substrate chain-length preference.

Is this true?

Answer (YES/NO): YES